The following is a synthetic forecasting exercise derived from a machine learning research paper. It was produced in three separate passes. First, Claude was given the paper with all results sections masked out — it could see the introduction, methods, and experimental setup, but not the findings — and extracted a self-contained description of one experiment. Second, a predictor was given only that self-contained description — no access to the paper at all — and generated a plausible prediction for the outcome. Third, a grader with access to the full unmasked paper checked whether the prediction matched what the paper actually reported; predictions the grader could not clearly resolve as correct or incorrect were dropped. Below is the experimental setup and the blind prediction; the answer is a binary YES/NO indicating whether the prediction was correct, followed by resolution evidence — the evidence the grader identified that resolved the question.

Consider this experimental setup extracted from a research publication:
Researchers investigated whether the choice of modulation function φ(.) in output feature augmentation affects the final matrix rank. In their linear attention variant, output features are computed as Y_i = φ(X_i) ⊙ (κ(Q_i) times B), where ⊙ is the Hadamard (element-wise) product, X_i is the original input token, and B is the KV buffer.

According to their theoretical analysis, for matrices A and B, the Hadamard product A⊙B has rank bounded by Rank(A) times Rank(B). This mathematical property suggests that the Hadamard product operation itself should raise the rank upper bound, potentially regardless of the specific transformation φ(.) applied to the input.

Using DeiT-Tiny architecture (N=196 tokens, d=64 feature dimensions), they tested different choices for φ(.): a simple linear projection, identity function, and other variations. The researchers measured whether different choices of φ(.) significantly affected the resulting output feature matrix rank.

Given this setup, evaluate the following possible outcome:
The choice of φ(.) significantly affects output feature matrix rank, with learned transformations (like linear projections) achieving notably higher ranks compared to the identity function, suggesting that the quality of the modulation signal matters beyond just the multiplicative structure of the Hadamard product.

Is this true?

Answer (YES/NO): NO